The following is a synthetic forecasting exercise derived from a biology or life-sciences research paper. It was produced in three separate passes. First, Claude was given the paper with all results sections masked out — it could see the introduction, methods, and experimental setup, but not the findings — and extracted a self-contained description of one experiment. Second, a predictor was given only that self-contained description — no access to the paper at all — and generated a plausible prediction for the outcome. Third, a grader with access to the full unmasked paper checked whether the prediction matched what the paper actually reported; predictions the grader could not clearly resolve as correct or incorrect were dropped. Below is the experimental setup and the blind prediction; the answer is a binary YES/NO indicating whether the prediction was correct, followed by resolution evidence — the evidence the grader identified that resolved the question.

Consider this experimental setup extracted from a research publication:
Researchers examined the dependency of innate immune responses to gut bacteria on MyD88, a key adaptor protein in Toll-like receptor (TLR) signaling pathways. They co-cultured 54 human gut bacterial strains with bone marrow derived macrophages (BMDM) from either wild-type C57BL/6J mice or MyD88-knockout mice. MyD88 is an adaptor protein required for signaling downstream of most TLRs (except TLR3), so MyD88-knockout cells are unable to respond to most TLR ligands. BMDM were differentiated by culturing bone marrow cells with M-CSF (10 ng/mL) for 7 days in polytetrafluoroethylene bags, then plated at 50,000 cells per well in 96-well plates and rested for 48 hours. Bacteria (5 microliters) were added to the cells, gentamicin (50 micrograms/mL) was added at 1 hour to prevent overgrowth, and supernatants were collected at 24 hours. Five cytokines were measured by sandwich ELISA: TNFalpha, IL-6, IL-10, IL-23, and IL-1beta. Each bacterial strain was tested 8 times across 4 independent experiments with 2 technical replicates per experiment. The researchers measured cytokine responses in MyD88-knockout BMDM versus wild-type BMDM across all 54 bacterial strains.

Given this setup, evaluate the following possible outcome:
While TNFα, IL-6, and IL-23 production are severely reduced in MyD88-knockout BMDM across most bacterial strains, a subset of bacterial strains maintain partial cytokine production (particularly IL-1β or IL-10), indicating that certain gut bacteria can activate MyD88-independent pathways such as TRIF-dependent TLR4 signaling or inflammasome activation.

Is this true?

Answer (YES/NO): NO